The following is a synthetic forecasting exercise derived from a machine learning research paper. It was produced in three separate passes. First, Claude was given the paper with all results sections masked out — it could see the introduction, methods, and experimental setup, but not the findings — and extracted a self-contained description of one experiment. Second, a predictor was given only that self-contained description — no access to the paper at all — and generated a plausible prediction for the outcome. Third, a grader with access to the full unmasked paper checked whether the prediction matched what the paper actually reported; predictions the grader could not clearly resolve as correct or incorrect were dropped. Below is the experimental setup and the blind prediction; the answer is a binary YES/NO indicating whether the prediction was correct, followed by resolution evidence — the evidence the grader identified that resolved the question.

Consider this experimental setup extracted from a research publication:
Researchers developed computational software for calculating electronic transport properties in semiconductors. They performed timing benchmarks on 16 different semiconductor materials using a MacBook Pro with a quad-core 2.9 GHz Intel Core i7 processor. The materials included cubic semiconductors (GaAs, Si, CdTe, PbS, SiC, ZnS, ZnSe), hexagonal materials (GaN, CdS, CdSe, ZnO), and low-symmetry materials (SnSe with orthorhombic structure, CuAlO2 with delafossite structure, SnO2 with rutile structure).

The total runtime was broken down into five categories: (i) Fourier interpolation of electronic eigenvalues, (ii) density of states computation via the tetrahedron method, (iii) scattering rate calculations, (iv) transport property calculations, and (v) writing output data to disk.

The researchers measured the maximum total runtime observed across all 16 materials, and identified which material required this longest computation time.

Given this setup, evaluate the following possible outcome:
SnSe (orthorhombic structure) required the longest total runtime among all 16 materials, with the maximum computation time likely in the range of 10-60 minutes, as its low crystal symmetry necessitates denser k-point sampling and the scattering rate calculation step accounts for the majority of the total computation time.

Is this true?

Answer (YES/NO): NO